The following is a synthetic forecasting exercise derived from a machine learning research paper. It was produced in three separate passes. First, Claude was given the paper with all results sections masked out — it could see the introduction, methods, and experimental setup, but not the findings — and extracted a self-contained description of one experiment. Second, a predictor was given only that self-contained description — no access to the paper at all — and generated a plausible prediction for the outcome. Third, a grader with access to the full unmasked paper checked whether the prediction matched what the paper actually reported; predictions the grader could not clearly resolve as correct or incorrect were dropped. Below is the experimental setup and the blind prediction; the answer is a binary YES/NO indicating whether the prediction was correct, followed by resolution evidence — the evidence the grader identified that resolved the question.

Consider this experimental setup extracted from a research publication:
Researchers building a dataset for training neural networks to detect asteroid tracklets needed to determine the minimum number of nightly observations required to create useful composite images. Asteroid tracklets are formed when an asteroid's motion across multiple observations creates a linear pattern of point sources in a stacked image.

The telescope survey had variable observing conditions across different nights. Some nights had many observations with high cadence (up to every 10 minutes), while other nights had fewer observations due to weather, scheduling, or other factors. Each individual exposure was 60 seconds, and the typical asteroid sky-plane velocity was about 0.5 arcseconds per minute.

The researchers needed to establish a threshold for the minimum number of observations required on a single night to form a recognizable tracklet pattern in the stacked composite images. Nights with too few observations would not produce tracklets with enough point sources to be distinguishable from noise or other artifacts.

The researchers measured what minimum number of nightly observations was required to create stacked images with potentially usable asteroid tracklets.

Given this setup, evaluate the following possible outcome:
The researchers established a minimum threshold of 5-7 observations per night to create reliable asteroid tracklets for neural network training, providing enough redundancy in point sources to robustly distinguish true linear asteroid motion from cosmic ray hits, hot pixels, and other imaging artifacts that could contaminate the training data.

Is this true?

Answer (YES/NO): NO